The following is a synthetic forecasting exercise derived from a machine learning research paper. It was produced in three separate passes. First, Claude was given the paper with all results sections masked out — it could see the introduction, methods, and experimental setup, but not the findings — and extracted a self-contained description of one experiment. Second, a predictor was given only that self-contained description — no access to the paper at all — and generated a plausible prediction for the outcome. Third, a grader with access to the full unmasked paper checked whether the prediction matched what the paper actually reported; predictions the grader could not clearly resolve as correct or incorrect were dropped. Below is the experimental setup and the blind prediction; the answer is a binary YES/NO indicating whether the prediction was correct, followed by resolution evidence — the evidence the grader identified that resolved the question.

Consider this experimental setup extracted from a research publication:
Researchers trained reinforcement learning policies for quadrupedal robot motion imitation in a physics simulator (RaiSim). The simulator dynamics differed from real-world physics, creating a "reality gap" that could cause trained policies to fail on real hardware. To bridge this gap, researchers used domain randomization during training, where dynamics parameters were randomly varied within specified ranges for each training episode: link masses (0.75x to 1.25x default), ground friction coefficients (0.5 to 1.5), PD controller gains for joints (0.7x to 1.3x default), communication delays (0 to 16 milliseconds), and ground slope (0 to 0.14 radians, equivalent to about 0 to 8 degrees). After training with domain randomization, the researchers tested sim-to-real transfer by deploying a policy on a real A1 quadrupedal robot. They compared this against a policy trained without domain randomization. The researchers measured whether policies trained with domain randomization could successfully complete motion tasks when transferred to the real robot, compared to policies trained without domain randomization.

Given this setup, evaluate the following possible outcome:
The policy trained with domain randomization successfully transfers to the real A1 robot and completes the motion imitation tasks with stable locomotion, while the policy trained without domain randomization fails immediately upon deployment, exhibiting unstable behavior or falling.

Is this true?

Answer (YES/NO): NO